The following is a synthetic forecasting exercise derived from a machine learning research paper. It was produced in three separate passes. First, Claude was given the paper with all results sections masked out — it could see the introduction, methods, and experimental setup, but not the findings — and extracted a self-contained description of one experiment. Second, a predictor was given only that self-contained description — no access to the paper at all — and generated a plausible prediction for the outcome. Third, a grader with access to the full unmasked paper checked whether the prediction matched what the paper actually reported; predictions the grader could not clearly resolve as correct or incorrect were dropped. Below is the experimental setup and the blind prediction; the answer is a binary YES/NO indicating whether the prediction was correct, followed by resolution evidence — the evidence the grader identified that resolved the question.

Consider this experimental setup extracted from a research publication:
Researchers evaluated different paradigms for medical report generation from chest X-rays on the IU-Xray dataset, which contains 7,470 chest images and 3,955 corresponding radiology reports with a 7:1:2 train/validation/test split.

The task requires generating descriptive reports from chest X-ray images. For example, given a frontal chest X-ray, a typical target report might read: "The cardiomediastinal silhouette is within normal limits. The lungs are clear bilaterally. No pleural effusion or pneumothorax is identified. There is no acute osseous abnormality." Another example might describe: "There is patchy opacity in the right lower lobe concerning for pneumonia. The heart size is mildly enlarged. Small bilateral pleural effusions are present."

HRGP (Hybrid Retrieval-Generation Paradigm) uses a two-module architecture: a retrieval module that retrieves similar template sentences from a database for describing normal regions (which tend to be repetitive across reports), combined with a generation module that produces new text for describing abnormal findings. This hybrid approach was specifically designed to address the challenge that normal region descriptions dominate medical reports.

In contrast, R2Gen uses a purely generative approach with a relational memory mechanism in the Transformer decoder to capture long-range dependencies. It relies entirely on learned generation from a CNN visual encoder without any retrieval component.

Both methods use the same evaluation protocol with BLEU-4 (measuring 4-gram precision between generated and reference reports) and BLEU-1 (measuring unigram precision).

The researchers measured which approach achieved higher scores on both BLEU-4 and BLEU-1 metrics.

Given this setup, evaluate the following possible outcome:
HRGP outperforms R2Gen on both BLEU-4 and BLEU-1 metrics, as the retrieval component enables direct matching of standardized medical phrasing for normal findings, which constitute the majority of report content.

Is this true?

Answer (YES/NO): NO